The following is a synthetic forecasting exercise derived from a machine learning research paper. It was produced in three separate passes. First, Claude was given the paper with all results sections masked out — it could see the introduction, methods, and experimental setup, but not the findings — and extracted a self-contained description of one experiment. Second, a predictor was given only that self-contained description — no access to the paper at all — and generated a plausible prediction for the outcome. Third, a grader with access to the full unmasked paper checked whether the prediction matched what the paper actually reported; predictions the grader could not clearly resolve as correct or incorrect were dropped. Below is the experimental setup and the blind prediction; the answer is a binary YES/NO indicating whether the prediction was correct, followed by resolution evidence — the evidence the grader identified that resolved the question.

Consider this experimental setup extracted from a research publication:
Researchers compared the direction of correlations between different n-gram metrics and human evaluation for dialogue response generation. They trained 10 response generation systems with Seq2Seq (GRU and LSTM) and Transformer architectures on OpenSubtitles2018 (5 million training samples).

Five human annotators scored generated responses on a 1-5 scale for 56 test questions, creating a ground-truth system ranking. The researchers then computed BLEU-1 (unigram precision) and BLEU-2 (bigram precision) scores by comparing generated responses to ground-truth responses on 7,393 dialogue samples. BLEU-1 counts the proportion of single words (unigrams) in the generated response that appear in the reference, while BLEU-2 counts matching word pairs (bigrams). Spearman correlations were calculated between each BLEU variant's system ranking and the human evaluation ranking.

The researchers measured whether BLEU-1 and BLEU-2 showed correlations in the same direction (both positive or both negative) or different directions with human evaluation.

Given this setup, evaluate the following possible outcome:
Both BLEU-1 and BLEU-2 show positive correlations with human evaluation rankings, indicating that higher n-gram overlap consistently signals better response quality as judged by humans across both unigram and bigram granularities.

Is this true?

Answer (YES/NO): NO